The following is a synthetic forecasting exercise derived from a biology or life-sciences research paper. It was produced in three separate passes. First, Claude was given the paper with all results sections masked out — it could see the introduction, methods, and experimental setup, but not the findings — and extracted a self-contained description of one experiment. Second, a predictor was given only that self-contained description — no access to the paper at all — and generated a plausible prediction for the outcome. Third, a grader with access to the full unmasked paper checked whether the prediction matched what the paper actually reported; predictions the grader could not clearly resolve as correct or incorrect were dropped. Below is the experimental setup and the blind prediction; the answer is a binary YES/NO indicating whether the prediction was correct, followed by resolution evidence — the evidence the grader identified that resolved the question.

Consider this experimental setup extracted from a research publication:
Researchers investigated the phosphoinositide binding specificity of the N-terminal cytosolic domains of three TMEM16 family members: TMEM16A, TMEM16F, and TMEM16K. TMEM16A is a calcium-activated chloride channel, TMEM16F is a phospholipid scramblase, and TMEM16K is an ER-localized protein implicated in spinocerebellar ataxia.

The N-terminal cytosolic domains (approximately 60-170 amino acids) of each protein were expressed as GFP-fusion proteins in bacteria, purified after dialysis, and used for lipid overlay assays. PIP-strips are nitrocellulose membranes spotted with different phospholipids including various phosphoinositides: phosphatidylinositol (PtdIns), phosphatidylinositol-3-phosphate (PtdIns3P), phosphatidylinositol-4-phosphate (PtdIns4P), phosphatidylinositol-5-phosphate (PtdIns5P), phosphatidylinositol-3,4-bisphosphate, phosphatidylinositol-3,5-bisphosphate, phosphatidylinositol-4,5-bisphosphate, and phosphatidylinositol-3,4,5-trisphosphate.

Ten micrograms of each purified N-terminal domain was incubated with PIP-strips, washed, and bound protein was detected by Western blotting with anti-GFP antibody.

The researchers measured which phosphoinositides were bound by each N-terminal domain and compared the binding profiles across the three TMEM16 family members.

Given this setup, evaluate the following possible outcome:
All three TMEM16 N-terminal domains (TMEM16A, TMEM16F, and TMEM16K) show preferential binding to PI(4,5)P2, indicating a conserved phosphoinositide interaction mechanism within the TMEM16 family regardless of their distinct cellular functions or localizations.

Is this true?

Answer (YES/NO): NO